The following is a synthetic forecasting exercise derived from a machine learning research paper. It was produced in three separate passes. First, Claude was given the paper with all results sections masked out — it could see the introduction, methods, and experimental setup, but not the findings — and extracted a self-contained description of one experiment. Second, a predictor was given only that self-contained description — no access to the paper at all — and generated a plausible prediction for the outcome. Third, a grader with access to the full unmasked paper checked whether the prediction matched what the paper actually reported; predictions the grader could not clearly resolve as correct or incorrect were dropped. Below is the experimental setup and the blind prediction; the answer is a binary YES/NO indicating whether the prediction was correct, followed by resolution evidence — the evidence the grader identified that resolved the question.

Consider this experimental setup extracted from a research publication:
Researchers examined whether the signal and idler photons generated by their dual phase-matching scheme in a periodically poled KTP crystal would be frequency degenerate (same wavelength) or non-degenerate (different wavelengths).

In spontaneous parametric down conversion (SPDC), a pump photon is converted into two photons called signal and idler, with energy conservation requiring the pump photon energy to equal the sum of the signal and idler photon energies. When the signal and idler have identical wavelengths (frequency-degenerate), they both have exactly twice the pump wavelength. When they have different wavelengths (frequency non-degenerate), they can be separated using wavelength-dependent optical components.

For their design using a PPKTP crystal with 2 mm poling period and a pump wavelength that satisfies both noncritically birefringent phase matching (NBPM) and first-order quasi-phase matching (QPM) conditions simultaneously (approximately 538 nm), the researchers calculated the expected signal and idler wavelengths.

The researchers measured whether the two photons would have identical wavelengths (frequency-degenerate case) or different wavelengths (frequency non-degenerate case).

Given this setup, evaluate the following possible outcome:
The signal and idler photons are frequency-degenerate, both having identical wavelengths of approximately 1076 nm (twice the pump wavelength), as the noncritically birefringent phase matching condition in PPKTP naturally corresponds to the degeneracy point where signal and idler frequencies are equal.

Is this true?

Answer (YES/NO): NO